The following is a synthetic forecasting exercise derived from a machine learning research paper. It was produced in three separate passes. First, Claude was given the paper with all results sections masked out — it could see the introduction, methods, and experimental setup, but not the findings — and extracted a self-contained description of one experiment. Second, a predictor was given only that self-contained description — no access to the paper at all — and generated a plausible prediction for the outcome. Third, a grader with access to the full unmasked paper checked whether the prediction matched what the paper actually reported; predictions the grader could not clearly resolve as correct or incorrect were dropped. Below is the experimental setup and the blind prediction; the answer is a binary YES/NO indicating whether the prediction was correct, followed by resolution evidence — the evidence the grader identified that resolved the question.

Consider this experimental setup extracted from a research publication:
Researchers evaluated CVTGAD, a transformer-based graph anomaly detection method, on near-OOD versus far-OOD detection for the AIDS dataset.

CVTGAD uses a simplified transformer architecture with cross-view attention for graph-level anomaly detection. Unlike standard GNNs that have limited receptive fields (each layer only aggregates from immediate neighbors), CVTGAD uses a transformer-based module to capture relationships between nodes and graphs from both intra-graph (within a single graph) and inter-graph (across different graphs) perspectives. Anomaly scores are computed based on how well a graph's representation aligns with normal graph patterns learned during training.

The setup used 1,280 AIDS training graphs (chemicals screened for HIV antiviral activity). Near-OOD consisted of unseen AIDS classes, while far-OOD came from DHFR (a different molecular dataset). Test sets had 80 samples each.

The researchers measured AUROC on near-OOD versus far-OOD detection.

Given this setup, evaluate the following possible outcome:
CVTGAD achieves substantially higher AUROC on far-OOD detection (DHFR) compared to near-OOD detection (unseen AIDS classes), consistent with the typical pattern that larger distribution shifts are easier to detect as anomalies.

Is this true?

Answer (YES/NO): YES